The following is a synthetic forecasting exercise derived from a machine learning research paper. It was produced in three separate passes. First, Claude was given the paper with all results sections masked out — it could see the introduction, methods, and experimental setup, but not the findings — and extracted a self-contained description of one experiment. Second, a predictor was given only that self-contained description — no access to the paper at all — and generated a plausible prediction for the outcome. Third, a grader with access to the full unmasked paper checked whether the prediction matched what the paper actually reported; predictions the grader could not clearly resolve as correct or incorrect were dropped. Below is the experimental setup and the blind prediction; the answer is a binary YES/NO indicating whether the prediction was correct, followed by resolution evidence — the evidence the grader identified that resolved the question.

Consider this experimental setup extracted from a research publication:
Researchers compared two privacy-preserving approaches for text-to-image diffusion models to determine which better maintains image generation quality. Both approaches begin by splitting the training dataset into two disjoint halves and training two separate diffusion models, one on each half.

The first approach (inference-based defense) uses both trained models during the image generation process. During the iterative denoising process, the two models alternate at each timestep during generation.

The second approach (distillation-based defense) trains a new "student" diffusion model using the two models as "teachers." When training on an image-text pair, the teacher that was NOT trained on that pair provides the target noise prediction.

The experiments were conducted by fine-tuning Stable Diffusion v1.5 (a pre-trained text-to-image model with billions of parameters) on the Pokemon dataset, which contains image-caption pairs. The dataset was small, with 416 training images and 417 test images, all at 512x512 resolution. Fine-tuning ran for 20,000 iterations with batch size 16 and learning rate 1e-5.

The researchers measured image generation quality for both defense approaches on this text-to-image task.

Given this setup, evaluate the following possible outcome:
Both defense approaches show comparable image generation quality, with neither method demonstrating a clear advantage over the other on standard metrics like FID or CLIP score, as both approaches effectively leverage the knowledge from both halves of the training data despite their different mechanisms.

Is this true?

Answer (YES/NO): NO